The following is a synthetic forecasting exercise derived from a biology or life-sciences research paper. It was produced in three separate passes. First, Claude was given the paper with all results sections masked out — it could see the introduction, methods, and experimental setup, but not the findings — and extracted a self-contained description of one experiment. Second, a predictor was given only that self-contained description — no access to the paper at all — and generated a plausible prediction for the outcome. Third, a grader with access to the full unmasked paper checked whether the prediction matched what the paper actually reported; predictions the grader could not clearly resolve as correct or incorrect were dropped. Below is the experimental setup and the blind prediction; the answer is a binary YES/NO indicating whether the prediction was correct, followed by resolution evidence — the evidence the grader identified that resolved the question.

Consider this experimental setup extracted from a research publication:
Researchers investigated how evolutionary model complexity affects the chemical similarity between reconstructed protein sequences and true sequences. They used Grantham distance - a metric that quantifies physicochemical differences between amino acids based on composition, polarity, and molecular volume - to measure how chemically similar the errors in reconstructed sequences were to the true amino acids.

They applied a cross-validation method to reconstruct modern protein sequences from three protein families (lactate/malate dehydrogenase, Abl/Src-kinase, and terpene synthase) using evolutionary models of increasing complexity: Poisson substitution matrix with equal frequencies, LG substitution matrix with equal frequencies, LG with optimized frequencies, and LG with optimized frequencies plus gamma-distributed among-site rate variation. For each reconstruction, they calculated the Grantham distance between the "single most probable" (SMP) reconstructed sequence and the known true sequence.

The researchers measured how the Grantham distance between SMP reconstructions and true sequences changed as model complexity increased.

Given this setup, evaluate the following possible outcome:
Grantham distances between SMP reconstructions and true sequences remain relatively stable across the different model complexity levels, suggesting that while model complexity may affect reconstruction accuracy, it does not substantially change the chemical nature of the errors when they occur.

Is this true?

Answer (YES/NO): NO